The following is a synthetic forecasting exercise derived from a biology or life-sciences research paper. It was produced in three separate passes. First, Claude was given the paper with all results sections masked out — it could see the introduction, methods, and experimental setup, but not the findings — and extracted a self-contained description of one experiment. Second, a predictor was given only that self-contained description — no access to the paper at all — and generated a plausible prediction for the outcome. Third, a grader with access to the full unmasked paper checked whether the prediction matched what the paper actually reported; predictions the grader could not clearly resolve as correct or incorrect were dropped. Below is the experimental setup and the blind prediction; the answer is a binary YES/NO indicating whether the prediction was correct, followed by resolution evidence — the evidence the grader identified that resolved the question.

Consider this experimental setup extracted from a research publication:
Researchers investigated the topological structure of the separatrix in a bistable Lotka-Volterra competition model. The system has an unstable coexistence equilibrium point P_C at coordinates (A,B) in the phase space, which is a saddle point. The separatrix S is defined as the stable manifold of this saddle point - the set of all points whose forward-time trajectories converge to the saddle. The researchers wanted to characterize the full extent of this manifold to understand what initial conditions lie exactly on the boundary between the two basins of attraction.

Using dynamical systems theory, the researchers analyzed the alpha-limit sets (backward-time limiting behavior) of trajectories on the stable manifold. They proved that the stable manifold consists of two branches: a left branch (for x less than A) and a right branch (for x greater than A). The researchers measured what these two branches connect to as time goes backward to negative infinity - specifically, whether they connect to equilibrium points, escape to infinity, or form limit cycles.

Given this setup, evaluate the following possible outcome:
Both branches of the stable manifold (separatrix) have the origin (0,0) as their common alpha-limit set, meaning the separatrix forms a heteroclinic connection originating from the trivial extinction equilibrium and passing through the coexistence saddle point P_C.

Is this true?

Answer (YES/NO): NO